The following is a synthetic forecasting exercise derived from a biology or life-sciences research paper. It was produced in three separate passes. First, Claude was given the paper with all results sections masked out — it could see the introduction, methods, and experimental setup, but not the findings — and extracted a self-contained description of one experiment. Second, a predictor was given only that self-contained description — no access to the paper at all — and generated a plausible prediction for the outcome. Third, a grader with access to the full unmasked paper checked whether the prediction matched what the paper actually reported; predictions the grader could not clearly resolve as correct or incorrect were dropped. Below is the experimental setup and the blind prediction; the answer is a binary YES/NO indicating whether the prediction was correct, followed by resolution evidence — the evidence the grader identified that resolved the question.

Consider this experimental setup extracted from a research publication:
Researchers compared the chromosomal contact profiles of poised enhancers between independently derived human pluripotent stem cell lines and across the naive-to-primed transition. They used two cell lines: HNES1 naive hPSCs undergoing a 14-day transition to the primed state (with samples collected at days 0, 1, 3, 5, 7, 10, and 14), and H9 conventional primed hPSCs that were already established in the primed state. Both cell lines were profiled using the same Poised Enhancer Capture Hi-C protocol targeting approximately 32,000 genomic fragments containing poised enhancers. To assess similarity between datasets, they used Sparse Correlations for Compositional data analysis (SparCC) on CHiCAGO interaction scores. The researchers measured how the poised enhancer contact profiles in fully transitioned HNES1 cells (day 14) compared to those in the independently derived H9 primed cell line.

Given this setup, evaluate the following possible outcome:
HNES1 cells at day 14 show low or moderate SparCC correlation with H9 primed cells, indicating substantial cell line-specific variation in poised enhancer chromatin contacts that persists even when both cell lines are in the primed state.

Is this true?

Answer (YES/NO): NO